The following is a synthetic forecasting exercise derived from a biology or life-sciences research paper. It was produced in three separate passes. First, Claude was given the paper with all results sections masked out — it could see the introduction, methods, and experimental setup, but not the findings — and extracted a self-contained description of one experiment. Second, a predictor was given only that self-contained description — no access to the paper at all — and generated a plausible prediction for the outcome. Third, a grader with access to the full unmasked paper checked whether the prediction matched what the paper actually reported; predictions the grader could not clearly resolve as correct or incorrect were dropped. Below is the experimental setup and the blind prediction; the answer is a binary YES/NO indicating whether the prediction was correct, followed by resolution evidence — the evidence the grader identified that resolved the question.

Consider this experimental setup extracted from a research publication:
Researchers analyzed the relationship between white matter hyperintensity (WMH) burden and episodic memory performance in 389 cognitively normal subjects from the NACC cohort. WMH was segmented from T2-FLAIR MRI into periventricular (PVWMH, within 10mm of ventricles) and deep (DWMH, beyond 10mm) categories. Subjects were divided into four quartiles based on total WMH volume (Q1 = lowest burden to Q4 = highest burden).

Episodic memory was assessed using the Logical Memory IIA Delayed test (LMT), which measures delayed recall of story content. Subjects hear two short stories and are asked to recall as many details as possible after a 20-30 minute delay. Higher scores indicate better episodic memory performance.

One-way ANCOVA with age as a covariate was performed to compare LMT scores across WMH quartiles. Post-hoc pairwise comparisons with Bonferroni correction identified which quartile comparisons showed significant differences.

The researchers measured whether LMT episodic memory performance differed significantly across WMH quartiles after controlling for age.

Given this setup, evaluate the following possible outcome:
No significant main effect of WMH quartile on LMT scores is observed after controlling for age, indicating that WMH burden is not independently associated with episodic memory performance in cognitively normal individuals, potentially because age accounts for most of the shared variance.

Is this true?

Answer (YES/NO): NO